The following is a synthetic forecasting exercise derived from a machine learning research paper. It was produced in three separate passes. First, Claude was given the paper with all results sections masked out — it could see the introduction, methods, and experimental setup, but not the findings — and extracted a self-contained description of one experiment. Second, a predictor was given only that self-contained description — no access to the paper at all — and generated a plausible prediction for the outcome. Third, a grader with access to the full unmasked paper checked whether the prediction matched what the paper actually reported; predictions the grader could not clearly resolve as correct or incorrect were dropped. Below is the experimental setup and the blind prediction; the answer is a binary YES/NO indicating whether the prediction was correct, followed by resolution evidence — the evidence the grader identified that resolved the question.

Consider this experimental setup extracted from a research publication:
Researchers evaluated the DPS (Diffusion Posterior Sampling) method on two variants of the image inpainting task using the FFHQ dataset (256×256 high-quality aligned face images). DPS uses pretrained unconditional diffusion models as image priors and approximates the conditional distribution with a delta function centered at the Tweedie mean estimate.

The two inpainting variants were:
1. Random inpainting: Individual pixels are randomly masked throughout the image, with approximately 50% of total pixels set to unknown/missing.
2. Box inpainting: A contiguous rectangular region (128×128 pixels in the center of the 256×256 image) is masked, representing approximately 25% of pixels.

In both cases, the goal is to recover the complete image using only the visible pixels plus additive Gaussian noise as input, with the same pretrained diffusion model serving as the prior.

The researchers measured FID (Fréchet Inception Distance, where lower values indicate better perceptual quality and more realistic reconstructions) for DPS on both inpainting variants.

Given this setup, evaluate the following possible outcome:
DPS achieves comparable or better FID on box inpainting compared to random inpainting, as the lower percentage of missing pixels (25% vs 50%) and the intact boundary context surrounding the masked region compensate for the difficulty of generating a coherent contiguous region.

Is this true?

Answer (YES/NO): NO